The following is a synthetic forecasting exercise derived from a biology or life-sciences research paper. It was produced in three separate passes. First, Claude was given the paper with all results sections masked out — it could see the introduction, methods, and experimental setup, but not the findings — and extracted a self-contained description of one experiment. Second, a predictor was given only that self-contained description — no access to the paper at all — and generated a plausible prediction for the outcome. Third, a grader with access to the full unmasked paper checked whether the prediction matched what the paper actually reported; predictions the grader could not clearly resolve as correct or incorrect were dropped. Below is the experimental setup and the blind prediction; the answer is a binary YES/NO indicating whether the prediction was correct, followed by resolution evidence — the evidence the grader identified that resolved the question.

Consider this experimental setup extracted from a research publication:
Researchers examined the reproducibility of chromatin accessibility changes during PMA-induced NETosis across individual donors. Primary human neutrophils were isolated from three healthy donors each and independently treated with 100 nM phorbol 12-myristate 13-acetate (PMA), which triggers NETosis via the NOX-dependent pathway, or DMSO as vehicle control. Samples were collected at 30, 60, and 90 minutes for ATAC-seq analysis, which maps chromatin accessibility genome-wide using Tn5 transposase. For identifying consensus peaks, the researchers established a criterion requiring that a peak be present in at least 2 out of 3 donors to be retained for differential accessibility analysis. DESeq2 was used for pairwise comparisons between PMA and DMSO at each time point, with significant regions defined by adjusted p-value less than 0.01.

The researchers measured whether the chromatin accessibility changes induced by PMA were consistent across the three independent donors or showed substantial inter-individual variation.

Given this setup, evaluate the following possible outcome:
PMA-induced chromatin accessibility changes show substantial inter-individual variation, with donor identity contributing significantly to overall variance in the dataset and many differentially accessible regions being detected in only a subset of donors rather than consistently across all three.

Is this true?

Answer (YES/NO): NO